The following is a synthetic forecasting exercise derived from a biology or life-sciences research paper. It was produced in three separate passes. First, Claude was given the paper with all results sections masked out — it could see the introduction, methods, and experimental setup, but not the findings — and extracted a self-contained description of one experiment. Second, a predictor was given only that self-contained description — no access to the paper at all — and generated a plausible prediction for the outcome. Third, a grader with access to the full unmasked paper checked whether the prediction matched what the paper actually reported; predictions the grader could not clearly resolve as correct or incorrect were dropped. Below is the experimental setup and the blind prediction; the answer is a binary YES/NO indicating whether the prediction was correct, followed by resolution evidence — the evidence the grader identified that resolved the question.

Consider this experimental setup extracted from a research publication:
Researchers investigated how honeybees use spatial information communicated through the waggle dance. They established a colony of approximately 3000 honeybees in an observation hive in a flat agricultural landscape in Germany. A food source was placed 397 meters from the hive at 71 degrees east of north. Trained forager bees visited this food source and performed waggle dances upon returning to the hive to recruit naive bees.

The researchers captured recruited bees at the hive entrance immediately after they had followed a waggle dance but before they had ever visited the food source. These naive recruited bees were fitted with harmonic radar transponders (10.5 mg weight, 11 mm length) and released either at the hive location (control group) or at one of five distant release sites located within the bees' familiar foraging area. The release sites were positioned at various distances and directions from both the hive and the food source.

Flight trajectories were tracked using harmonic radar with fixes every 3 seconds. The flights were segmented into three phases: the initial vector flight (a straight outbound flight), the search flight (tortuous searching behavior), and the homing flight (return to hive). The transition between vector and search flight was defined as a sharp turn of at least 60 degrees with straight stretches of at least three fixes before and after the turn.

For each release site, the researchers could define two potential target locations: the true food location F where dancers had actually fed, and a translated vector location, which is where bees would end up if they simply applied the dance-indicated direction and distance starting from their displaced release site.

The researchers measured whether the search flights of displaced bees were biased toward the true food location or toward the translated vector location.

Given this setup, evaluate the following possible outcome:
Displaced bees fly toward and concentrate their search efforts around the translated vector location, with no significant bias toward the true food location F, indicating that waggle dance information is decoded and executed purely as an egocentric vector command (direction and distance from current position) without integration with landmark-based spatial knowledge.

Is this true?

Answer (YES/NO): NO